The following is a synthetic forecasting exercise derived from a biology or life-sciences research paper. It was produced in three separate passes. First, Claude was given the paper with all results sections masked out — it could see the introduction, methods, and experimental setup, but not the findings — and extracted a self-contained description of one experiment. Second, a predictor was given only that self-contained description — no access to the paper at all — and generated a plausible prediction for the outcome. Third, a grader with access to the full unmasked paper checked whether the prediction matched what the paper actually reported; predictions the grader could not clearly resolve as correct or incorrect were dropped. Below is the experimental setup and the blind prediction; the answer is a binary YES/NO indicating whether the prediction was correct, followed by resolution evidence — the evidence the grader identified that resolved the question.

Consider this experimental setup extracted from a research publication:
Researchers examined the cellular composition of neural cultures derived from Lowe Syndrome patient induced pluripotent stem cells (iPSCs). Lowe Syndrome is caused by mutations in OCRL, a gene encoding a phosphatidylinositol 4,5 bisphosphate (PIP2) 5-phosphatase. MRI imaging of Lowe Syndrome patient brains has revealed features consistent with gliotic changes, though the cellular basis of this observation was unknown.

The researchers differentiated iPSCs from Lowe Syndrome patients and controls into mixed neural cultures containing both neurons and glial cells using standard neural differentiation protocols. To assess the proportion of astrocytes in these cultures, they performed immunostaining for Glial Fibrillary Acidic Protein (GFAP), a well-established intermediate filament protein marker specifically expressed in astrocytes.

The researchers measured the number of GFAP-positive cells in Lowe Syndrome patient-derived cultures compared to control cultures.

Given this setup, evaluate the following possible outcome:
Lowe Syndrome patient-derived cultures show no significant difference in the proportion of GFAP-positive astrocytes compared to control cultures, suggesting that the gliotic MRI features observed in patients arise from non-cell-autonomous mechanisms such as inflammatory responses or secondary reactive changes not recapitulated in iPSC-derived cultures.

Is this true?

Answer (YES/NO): NO